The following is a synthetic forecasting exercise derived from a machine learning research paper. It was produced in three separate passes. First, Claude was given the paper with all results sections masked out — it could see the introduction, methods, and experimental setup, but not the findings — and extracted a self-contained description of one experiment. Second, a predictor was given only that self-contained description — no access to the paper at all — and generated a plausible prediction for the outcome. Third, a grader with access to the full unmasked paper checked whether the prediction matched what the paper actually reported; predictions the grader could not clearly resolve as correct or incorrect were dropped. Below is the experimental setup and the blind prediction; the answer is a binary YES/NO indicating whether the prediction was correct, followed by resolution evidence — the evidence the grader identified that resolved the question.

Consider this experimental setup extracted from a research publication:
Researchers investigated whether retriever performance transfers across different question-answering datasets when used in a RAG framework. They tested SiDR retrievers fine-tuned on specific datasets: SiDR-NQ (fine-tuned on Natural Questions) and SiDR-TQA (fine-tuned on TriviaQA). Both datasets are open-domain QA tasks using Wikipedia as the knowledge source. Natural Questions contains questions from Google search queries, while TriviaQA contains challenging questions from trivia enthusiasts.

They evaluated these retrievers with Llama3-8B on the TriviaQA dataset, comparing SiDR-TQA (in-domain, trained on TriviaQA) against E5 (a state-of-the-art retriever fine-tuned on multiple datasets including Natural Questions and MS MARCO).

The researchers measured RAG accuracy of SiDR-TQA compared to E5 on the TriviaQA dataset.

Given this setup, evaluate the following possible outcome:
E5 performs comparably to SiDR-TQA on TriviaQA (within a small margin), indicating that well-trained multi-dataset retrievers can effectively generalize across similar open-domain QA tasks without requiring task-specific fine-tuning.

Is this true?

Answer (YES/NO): NO